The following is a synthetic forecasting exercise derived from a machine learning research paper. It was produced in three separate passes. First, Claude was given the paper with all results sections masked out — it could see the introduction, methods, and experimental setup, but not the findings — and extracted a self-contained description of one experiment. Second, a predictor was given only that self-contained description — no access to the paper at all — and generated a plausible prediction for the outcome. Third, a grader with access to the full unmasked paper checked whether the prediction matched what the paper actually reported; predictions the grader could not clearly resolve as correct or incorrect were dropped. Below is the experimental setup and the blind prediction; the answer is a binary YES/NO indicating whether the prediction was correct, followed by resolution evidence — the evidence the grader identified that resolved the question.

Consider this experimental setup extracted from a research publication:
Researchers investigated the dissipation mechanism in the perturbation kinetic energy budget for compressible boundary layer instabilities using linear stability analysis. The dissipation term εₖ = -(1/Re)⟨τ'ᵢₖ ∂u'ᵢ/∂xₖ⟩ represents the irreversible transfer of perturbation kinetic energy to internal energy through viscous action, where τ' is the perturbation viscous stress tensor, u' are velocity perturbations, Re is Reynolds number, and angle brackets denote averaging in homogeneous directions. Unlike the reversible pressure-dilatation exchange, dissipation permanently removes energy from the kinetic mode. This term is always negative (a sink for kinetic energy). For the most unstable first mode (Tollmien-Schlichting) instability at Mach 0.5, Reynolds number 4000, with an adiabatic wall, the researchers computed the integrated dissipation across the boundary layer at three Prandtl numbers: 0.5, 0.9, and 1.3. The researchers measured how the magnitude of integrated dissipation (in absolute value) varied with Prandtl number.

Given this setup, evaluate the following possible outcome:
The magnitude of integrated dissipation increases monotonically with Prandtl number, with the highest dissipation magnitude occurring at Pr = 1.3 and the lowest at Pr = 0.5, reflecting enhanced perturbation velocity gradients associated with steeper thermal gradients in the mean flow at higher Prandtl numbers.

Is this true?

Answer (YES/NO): YES